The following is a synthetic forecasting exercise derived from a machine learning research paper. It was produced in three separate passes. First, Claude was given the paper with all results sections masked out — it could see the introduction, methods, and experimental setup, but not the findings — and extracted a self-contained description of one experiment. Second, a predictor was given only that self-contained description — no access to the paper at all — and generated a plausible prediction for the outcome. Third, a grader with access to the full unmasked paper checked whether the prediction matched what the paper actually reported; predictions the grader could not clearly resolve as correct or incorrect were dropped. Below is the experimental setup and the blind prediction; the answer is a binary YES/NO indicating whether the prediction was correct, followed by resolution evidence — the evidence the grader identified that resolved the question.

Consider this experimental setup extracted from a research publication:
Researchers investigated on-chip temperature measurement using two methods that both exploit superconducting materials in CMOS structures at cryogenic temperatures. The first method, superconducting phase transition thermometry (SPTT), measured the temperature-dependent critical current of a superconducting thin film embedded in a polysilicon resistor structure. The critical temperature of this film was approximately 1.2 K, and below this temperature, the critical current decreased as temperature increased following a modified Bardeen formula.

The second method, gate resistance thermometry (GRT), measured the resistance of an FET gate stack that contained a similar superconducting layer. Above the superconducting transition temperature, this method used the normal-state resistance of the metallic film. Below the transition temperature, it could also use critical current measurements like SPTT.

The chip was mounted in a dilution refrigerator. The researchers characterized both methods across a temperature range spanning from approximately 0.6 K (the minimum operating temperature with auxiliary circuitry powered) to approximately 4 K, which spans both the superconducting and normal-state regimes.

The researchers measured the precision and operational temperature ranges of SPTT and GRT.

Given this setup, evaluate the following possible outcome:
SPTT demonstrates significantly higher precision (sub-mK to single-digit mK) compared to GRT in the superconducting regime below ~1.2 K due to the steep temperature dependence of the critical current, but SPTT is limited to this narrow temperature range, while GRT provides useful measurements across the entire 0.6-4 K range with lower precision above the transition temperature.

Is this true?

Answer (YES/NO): NO